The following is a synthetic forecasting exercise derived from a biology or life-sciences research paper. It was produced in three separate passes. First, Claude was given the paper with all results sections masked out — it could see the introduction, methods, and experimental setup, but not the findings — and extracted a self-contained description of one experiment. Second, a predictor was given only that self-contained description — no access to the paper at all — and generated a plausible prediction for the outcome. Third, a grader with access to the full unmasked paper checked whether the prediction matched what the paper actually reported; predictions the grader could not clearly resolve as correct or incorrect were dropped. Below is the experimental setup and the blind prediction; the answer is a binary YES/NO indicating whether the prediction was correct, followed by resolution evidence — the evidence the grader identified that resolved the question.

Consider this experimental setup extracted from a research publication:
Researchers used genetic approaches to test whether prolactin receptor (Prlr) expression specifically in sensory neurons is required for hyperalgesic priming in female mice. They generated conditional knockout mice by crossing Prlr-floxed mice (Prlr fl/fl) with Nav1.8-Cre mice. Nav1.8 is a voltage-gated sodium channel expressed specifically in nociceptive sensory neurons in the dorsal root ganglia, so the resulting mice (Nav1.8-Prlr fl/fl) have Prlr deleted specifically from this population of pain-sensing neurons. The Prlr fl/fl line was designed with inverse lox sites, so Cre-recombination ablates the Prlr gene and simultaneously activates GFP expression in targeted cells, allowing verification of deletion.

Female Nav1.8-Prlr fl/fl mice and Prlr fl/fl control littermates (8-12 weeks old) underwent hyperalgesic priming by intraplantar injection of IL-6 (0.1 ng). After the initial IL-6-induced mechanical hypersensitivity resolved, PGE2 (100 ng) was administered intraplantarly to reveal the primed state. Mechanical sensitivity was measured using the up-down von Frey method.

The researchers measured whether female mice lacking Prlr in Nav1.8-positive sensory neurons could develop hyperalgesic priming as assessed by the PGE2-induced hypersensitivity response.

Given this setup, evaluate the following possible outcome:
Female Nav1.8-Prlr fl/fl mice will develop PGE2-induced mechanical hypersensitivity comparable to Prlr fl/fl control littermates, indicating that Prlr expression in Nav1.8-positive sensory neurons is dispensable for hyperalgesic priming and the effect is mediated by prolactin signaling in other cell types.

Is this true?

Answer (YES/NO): NO